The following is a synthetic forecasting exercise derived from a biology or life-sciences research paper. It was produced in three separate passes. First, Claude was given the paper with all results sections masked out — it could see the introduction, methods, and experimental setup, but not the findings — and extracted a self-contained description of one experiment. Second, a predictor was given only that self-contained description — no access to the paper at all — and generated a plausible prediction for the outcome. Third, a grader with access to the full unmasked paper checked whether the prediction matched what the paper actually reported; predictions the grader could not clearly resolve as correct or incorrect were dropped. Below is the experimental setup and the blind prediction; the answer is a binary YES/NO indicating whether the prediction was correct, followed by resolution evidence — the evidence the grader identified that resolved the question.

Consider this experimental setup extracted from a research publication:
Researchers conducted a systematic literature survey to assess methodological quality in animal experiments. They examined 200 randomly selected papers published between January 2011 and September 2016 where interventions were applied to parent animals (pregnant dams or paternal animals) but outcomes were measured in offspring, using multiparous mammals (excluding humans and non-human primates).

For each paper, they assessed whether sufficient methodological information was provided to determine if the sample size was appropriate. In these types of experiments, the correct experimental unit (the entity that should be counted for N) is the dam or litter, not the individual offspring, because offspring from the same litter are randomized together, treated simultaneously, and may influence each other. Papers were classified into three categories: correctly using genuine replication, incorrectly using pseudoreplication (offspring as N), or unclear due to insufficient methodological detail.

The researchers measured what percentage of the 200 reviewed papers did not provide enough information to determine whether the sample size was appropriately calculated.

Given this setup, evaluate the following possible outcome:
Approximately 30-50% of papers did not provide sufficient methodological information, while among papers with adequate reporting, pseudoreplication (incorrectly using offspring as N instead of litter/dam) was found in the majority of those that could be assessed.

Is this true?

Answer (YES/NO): YES